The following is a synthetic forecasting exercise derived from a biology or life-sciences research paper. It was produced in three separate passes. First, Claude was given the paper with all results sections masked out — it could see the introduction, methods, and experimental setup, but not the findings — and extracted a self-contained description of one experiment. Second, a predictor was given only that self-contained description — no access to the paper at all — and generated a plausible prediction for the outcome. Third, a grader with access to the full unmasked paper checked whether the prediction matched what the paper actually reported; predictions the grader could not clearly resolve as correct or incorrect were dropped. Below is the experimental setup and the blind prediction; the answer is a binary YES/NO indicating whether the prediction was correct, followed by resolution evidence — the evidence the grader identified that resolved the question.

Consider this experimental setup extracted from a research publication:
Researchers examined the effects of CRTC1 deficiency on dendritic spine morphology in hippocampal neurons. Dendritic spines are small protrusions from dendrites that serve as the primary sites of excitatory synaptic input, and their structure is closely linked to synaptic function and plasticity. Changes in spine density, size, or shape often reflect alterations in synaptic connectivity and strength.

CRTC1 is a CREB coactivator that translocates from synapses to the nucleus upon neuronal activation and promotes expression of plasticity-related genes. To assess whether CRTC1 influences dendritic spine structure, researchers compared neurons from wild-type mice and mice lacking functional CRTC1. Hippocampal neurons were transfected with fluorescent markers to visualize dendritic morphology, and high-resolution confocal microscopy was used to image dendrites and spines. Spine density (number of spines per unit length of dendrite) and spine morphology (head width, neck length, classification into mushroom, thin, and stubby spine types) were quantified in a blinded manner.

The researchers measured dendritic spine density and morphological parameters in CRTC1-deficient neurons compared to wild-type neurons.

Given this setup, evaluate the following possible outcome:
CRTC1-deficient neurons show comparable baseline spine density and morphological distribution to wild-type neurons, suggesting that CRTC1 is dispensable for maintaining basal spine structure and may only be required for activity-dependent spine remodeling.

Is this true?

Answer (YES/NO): NO